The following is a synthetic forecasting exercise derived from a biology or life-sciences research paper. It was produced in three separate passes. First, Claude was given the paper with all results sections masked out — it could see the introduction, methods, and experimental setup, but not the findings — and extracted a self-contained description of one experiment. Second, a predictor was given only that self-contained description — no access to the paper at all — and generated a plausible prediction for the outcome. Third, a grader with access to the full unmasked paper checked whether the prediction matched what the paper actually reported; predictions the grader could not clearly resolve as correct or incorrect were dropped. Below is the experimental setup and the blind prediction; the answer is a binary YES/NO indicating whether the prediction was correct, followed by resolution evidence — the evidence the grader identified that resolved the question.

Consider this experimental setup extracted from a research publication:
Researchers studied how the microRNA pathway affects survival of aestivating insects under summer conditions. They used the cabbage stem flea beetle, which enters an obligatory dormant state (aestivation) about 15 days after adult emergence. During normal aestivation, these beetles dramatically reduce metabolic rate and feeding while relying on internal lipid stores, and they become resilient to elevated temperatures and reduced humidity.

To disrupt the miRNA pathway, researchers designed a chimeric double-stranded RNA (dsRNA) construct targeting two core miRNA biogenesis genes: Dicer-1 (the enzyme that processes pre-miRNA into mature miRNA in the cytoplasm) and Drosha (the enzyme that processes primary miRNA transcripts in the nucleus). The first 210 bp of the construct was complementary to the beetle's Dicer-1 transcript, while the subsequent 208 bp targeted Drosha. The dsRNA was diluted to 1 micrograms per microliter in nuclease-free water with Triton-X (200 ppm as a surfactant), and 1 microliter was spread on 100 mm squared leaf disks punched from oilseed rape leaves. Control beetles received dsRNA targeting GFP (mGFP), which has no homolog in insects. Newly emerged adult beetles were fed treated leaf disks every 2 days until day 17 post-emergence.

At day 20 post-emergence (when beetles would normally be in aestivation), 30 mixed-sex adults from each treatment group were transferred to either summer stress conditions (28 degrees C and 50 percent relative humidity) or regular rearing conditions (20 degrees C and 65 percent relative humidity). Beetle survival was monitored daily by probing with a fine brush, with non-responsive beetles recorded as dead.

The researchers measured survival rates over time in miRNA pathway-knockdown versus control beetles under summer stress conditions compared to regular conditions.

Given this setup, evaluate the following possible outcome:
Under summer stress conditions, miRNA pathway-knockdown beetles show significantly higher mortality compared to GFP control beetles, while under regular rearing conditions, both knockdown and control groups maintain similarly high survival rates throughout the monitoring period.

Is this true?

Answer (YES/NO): YES